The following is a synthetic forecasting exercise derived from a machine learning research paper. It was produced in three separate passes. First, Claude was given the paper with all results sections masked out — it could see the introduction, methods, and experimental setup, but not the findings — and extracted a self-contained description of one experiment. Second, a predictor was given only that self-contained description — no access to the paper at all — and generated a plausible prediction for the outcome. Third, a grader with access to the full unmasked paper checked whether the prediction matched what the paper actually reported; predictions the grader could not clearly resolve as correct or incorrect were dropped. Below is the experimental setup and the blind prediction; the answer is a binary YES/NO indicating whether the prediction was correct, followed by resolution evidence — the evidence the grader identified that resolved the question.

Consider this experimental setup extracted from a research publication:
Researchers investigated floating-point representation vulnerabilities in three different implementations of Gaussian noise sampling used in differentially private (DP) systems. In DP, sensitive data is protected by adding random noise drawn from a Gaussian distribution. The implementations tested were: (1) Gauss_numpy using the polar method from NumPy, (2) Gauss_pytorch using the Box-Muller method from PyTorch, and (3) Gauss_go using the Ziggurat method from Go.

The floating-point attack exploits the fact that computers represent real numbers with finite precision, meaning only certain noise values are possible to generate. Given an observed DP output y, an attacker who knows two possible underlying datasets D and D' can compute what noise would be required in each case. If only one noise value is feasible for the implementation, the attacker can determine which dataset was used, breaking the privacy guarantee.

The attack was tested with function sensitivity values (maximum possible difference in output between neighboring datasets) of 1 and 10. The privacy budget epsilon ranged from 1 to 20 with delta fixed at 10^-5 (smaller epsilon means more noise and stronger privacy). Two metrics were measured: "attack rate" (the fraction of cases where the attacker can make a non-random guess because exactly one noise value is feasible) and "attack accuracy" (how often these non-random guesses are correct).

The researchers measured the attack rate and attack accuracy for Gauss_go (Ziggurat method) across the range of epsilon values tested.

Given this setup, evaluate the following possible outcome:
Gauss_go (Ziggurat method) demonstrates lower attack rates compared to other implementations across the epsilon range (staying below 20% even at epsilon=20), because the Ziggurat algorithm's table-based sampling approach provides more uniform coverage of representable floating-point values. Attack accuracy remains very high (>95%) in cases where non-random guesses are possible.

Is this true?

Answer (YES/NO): NO